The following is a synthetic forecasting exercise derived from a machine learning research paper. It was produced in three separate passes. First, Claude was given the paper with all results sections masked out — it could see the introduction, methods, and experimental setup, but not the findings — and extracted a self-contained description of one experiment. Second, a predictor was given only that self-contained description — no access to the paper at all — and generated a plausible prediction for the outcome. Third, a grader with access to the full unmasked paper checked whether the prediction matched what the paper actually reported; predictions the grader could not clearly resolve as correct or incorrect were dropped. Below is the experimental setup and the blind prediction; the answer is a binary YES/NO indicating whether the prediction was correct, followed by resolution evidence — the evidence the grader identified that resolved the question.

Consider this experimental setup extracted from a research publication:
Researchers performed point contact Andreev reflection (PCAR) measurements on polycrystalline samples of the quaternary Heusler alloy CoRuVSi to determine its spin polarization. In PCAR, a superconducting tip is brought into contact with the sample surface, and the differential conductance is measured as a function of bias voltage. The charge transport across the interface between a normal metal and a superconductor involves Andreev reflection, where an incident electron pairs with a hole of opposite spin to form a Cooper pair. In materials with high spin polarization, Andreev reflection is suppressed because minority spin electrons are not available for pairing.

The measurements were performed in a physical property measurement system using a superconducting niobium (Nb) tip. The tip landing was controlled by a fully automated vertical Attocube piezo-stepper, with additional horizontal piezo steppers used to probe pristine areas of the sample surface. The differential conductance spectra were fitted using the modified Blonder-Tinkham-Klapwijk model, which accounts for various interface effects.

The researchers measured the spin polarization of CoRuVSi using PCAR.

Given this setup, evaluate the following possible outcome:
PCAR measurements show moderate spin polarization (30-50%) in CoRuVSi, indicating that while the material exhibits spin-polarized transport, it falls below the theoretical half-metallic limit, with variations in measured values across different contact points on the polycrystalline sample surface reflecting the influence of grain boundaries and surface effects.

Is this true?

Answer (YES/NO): NO